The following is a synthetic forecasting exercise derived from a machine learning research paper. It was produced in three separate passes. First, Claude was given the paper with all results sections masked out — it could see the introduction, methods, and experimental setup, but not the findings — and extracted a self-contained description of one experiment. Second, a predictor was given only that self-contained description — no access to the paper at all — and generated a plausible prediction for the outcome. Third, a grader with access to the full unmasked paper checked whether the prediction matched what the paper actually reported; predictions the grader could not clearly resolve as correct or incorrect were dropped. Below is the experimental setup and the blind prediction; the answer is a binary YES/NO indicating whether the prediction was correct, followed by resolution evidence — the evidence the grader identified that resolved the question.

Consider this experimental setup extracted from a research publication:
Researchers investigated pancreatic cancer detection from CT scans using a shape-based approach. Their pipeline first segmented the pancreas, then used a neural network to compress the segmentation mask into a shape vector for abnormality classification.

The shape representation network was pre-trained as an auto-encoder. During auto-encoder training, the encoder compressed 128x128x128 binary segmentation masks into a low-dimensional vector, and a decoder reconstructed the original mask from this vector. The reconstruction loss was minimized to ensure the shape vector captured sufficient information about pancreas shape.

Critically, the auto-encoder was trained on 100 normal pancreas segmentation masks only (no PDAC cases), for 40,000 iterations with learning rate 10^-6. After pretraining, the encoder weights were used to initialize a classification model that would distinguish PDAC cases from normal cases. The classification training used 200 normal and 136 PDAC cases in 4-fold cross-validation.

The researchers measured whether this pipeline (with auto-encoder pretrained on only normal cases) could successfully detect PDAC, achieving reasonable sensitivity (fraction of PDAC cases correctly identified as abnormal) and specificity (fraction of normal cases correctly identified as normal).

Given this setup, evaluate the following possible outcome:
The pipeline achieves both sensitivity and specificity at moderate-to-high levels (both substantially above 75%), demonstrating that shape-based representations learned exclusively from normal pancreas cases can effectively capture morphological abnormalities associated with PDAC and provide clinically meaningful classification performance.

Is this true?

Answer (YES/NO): YES